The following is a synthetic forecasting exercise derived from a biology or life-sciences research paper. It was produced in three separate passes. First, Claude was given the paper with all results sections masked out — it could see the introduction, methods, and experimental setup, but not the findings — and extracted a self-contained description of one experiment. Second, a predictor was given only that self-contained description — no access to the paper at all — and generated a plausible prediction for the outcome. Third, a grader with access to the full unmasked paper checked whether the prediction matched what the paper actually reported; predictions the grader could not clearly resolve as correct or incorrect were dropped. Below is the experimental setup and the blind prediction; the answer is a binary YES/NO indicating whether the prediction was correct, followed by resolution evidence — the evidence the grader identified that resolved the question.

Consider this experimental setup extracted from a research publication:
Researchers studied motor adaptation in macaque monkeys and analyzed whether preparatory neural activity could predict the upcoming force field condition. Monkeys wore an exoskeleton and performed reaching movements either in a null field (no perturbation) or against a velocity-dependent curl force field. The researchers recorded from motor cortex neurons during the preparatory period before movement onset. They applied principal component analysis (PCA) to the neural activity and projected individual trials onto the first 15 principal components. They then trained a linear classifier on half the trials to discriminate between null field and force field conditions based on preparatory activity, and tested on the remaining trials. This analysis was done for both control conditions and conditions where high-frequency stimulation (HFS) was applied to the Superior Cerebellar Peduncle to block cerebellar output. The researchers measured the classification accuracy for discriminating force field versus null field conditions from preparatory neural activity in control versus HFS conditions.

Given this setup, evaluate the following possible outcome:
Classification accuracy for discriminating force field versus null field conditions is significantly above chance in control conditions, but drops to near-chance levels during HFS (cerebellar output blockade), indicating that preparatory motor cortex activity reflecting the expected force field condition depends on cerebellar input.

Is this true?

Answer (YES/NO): NO